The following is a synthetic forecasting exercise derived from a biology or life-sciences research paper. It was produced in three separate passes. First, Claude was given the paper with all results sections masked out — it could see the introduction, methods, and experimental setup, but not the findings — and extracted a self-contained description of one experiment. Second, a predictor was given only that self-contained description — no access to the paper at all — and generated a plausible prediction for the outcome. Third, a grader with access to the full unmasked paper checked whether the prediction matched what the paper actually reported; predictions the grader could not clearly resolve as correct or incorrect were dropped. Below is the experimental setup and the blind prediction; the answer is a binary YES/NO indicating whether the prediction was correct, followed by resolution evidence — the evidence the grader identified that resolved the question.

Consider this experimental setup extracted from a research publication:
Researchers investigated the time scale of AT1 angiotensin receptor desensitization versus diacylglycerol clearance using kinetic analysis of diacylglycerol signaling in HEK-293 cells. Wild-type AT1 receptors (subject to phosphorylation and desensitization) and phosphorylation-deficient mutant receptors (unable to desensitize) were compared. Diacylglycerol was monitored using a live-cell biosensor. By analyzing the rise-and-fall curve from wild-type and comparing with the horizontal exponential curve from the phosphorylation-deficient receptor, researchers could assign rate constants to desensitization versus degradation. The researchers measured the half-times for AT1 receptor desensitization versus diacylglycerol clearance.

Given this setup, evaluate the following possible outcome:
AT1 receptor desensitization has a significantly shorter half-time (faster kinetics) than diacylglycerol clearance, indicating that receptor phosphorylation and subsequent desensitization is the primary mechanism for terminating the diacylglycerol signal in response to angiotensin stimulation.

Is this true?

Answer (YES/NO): NO